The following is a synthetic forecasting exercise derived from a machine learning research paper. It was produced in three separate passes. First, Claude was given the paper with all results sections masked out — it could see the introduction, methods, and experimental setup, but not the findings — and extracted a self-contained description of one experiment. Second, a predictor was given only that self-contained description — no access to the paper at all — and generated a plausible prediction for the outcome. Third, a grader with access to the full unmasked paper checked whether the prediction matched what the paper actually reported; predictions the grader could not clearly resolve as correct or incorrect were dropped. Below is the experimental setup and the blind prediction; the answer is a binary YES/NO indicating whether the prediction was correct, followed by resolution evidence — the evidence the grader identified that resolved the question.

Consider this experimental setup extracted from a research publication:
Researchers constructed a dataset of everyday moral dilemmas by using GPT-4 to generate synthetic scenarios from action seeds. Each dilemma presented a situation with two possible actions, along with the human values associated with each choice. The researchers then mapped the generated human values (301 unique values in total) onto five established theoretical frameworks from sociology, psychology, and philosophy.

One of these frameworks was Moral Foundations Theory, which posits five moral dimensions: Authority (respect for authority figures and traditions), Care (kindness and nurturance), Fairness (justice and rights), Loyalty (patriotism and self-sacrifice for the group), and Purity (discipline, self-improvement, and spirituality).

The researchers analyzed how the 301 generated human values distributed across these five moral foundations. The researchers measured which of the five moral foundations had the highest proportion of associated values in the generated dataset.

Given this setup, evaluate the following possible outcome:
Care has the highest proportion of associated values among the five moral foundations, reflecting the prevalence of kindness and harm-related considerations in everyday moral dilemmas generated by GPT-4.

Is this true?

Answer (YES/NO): NO